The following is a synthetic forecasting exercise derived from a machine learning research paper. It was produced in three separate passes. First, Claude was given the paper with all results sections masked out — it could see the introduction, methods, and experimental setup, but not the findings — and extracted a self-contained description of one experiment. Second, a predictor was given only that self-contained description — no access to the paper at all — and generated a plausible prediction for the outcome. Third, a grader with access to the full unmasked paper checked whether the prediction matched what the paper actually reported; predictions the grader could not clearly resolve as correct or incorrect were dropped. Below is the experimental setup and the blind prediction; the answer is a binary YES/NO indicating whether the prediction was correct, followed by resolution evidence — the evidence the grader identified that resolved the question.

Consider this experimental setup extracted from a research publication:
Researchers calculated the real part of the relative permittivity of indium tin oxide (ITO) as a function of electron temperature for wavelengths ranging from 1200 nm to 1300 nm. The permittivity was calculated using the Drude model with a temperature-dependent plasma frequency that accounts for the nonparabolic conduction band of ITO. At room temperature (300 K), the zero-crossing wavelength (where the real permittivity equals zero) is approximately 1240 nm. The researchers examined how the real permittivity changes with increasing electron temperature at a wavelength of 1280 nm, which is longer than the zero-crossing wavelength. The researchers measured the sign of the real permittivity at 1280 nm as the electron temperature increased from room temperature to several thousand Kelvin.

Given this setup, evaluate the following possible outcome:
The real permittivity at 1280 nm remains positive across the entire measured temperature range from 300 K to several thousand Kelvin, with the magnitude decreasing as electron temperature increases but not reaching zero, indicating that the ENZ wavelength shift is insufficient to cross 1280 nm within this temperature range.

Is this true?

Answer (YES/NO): NO